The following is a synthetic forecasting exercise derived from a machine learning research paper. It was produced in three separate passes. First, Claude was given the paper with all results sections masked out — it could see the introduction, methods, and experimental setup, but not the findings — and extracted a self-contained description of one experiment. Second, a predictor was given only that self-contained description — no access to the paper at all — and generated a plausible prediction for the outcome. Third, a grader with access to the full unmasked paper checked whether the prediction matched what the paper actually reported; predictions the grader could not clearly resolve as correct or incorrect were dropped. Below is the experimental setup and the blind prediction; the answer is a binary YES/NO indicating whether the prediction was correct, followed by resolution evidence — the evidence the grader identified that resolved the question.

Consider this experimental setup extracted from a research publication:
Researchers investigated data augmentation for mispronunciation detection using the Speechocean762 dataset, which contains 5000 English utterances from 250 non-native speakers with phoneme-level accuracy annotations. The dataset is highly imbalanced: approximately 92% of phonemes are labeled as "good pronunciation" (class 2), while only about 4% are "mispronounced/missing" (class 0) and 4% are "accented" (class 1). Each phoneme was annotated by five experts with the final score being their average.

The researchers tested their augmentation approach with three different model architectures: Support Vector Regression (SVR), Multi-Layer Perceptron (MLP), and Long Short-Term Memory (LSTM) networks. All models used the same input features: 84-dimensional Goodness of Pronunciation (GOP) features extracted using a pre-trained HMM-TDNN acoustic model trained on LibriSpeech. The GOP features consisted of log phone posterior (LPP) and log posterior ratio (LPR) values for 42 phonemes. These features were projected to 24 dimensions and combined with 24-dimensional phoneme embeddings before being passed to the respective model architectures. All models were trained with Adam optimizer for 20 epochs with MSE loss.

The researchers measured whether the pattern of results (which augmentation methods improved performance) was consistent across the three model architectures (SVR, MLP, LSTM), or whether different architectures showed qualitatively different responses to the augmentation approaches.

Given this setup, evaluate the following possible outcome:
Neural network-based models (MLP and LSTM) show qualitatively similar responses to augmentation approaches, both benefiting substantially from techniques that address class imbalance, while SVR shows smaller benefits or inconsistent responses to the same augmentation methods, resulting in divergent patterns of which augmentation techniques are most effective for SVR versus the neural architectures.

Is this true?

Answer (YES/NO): NO